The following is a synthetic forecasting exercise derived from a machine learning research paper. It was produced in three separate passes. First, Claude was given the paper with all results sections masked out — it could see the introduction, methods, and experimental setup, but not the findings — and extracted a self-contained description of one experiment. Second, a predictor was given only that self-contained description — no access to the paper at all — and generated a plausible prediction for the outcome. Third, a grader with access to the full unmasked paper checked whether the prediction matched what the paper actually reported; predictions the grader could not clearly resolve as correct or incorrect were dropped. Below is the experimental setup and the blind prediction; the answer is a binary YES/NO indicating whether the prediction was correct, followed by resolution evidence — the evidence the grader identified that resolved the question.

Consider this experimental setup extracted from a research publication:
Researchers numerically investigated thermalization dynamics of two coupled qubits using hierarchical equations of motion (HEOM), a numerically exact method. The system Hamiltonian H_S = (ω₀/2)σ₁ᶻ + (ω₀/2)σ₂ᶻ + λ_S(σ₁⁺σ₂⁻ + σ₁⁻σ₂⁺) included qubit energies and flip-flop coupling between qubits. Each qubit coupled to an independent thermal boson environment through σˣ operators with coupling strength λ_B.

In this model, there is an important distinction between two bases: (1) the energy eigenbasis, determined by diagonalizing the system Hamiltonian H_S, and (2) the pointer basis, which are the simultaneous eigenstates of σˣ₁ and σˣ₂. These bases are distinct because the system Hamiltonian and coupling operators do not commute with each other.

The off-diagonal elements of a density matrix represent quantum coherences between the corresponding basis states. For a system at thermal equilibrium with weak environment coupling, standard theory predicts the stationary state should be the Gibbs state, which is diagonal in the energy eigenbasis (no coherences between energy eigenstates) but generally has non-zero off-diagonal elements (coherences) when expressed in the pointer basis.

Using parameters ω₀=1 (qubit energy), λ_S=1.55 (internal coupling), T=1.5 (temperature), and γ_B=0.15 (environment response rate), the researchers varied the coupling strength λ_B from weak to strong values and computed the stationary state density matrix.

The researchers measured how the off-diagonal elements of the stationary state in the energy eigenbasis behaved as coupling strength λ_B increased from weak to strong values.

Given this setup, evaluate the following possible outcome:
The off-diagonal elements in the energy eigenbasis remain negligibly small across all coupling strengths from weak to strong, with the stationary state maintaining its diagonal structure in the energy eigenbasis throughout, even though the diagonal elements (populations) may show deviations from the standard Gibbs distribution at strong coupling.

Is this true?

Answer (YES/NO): NO